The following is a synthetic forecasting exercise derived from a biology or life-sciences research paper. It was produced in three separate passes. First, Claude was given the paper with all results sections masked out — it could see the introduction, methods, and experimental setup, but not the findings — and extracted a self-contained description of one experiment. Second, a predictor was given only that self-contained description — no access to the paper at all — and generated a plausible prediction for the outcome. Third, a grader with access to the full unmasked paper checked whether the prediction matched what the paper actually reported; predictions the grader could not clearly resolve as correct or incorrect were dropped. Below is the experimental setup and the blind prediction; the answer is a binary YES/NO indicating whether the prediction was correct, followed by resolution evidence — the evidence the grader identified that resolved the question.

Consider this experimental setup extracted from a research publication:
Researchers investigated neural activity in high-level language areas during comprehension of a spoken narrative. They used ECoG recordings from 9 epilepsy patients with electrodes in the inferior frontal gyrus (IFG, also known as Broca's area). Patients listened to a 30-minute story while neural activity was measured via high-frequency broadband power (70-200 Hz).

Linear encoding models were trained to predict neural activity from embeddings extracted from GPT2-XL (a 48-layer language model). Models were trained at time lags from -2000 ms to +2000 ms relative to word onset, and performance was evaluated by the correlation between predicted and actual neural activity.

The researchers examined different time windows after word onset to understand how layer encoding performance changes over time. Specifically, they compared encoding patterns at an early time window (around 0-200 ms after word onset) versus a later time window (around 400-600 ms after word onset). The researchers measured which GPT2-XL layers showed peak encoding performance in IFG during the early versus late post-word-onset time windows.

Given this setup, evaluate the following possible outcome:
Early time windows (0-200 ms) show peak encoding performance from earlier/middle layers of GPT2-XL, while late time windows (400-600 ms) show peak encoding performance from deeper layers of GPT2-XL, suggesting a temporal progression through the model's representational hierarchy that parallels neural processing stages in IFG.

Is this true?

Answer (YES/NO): YES